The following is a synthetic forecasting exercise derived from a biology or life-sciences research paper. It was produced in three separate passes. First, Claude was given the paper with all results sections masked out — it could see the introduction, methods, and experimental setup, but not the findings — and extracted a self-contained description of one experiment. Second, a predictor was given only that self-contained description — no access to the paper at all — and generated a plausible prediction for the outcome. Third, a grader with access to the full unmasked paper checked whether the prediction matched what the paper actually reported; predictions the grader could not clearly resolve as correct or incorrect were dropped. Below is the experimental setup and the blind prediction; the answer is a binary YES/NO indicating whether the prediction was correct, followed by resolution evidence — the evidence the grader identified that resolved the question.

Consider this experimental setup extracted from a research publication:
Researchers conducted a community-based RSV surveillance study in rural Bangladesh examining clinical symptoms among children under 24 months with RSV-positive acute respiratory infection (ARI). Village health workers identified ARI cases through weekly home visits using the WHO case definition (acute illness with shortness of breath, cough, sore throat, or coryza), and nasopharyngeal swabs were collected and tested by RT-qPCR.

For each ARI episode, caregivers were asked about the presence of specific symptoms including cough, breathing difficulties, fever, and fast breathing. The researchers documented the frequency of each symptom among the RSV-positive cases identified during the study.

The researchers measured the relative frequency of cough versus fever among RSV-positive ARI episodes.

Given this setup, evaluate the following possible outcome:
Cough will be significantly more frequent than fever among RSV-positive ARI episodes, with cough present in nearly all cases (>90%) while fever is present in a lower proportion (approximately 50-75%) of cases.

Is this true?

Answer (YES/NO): NO